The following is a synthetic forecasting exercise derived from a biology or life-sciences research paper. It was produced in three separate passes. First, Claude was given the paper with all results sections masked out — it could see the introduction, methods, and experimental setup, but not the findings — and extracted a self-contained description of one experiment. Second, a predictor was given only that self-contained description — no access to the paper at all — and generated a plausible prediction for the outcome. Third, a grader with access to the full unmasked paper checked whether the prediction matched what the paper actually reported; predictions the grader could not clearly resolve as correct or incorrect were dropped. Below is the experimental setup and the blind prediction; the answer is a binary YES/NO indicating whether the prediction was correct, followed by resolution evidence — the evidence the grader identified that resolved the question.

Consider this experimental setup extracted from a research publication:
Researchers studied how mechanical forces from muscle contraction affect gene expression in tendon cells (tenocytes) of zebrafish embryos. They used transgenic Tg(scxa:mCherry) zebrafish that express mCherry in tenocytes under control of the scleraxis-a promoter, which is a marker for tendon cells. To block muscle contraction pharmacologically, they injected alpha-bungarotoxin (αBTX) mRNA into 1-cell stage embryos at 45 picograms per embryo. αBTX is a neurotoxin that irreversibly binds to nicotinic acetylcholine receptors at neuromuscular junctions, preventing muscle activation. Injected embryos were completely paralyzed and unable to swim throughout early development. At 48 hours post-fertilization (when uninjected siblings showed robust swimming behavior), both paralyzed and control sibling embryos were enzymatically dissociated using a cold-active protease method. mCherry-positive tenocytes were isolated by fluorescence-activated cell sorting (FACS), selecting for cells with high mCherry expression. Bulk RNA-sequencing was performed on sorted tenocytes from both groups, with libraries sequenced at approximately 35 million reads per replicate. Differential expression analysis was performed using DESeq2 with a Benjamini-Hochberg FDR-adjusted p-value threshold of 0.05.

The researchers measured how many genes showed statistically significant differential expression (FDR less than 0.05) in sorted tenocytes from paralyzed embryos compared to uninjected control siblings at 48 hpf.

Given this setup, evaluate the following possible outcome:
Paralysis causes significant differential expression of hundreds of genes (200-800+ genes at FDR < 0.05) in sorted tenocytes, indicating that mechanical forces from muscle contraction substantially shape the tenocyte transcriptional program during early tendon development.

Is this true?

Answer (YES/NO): YES